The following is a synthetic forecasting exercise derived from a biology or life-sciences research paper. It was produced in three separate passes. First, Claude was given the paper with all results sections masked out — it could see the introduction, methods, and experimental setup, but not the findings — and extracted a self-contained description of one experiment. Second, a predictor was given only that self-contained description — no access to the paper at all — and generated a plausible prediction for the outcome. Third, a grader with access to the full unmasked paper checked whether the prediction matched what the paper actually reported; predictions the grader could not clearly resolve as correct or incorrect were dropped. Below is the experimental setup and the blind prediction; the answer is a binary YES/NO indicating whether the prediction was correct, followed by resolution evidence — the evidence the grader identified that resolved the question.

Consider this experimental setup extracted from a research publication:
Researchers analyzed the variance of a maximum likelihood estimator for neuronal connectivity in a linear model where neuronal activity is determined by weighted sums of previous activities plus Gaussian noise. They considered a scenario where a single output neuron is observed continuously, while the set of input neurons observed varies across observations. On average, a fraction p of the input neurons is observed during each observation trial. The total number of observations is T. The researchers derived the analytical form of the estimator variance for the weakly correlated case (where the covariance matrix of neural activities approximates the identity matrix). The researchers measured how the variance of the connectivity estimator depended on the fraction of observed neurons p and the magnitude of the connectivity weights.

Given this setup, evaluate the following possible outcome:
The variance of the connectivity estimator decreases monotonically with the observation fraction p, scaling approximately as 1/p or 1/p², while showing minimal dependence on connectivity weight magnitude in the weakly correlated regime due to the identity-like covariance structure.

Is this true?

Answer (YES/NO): NO